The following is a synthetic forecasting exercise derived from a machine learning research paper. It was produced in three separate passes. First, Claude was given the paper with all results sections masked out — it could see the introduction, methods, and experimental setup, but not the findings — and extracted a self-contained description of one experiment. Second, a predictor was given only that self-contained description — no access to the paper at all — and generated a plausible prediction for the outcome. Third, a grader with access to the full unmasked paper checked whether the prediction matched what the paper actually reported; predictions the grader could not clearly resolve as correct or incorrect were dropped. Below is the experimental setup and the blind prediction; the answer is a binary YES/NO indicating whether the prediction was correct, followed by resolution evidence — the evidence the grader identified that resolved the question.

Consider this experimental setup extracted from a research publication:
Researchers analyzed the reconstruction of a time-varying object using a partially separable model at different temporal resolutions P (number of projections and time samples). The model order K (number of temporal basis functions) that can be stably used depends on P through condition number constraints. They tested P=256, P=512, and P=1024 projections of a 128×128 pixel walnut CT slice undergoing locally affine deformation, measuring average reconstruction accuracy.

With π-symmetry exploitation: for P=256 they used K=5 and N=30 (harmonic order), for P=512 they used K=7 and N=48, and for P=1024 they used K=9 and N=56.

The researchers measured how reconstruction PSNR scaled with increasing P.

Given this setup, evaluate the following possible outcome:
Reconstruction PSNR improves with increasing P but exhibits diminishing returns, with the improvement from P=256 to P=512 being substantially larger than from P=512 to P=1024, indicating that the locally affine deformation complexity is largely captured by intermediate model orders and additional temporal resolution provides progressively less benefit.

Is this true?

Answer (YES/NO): NO